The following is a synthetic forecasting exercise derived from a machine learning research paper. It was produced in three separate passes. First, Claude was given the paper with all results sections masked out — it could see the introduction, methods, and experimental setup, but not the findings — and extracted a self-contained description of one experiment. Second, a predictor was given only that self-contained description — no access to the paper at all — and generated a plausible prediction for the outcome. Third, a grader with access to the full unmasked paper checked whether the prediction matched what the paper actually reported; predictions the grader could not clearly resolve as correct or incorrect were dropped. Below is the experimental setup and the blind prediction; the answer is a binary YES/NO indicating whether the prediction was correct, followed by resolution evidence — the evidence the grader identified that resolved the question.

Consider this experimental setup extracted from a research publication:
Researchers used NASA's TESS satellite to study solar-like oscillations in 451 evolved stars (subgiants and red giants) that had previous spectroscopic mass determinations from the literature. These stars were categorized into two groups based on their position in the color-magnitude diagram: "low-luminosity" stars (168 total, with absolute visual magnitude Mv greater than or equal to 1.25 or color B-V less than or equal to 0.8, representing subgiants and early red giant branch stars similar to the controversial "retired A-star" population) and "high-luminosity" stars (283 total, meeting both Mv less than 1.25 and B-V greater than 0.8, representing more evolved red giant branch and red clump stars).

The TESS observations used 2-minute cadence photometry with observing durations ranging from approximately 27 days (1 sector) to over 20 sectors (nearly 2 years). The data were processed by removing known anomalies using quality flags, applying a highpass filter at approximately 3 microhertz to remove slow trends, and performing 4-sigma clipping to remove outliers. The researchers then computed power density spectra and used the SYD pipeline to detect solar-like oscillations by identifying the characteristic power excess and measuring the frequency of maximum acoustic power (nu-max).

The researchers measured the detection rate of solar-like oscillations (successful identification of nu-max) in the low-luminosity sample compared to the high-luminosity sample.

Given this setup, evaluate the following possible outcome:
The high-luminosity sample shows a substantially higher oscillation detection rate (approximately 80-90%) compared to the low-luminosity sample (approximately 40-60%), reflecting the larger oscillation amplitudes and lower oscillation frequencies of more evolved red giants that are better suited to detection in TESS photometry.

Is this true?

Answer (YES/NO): NO